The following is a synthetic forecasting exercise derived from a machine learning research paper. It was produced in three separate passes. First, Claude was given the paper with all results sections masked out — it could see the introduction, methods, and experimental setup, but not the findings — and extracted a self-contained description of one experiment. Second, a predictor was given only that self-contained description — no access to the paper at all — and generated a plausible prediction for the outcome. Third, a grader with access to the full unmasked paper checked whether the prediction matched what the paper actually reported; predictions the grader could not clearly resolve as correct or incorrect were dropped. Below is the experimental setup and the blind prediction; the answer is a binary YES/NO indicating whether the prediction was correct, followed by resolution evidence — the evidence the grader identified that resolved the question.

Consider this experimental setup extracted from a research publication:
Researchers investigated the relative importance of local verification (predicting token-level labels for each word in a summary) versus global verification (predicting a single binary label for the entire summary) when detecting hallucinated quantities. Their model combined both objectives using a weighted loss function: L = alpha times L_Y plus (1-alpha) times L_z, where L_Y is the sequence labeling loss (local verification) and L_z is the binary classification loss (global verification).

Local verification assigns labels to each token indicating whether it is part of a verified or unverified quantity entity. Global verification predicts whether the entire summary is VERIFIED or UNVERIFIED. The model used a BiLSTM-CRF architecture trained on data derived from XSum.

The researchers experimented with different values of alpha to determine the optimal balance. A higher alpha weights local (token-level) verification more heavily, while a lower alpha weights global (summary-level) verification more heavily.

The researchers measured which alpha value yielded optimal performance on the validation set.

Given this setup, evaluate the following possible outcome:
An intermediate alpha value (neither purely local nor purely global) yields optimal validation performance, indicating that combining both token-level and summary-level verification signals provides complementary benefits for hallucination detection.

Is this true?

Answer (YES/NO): YES